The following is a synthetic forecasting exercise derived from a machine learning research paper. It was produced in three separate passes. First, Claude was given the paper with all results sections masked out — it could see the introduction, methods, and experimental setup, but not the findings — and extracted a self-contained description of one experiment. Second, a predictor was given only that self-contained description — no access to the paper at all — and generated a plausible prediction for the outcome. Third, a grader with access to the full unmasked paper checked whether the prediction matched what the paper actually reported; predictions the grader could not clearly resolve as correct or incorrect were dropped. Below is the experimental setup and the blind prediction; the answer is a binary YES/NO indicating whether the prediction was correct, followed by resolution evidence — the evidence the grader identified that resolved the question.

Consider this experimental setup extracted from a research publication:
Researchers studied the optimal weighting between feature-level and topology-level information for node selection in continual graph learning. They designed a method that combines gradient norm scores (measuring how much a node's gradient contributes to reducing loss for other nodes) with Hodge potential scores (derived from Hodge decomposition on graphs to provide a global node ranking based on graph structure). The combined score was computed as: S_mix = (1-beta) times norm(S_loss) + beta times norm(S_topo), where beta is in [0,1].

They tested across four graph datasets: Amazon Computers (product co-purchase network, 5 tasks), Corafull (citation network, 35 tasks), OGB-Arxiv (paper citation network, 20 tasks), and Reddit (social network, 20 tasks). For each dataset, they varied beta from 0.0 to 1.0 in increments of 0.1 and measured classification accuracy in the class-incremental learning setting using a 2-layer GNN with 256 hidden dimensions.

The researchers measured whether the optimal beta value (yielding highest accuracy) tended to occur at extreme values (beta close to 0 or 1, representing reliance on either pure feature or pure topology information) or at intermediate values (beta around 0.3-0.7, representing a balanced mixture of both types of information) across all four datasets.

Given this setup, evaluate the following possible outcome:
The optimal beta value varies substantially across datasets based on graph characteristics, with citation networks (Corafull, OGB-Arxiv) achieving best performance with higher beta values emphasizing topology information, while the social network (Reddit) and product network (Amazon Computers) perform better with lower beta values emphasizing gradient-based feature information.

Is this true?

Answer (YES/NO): NO